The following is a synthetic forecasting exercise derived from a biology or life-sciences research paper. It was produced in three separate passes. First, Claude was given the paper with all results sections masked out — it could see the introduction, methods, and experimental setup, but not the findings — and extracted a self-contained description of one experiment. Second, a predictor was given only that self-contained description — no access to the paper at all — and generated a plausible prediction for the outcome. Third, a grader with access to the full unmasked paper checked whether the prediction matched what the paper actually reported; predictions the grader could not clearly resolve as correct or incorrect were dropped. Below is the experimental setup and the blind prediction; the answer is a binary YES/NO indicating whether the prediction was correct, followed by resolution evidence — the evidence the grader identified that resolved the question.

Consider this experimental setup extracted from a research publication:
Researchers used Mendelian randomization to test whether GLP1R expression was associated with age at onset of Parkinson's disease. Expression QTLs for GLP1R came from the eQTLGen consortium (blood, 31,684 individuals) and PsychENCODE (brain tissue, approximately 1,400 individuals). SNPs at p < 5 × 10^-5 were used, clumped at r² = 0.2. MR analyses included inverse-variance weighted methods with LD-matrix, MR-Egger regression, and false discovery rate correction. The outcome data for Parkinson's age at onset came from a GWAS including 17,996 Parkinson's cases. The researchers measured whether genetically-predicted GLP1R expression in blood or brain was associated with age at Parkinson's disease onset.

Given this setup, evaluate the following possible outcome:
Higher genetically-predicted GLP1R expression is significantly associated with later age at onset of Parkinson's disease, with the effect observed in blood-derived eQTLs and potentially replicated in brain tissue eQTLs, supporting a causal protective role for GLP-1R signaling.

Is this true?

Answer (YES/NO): NO